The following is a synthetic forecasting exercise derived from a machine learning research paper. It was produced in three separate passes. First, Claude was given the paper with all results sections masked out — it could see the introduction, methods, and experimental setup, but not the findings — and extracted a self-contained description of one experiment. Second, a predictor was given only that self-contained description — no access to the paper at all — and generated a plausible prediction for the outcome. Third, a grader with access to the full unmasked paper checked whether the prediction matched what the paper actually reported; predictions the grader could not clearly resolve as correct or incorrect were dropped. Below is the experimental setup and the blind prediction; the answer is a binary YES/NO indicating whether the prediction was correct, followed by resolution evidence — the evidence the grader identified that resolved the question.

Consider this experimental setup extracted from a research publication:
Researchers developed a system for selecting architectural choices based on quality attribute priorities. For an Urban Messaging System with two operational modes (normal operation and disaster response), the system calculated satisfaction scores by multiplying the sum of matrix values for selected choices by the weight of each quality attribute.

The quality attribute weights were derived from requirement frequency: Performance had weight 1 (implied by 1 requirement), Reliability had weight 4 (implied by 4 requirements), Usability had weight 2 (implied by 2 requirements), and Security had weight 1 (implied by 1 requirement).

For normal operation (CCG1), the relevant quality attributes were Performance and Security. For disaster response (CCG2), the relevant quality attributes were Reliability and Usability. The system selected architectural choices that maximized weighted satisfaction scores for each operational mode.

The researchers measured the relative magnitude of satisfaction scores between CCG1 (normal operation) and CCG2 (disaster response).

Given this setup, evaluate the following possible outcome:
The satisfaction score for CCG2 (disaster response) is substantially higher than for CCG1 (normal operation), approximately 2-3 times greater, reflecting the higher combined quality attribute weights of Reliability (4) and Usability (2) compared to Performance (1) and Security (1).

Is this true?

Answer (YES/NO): NO